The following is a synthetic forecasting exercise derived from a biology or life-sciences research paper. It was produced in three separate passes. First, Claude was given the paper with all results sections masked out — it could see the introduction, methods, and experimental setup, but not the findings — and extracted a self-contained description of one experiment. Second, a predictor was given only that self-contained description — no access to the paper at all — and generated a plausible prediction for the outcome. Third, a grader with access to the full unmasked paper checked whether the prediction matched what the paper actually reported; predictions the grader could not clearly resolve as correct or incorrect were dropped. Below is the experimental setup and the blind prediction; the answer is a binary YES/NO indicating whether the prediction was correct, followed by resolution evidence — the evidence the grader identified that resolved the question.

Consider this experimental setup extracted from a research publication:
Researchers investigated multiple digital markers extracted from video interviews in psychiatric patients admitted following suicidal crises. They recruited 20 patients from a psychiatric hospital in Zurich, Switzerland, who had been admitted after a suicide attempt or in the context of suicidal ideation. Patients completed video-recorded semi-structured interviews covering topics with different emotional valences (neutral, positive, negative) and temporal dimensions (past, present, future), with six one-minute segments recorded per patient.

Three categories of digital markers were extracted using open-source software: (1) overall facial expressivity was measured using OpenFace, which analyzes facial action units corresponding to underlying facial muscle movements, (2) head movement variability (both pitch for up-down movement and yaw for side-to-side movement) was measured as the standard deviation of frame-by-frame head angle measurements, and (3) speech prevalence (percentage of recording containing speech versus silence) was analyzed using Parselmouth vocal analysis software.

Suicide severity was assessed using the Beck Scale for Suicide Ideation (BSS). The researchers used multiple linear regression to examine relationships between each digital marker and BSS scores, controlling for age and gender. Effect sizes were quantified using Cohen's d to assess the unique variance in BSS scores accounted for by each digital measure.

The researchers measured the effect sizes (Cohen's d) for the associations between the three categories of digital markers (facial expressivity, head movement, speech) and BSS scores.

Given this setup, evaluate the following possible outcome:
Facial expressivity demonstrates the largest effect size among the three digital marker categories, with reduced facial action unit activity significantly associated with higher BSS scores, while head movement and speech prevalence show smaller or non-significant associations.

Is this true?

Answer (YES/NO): NO